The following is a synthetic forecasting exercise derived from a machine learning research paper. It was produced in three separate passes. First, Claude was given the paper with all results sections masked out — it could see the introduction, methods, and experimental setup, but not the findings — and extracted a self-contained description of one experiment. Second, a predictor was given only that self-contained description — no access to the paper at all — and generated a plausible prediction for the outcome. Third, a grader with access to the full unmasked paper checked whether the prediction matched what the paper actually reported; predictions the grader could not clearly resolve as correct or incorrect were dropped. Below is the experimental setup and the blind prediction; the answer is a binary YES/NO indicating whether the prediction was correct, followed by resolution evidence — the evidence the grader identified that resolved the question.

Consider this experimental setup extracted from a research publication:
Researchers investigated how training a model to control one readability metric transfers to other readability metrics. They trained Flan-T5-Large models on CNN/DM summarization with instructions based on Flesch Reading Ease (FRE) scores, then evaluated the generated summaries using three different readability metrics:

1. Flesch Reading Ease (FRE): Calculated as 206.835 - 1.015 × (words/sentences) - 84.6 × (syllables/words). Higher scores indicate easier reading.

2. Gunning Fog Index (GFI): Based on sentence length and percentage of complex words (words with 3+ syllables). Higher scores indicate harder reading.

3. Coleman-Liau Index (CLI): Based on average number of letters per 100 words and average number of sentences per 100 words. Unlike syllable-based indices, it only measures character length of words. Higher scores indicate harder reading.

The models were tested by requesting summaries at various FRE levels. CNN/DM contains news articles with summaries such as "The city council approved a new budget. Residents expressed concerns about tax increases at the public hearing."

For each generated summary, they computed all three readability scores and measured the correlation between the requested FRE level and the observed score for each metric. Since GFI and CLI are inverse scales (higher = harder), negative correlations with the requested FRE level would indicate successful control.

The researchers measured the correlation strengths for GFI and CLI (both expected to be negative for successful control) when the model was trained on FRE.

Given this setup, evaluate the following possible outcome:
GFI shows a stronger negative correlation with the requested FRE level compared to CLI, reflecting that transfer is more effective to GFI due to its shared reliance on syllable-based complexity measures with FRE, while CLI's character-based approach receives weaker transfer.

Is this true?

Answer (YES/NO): NO